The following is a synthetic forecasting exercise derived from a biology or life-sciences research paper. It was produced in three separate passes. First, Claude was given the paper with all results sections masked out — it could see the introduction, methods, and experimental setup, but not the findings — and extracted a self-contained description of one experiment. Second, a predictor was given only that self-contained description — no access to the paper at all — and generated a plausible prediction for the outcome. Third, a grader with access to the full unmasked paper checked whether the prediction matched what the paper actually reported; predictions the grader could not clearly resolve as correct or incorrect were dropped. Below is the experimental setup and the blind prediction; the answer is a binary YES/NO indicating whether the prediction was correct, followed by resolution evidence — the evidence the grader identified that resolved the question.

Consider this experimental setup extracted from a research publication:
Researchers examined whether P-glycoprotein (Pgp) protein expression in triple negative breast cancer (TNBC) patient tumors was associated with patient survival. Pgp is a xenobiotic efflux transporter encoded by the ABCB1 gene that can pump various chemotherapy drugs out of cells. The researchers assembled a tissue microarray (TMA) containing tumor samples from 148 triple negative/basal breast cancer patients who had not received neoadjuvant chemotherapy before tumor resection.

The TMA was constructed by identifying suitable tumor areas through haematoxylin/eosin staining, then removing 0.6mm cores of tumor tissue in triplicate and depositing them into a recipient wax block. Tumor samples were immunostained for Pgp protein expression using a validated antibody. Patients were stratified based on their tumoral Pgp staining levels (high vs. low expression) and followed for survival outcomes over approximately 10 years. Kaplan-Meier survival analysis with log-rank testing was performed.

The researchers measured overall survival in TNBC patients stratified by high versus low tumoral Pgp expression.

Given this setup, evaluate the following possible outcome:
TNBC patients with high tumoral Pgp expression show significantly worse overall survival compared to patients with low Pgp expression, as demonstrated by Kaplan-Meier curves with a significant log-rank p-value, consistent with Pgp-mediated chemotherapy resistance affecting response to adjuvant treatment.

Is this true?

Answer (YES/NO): NO